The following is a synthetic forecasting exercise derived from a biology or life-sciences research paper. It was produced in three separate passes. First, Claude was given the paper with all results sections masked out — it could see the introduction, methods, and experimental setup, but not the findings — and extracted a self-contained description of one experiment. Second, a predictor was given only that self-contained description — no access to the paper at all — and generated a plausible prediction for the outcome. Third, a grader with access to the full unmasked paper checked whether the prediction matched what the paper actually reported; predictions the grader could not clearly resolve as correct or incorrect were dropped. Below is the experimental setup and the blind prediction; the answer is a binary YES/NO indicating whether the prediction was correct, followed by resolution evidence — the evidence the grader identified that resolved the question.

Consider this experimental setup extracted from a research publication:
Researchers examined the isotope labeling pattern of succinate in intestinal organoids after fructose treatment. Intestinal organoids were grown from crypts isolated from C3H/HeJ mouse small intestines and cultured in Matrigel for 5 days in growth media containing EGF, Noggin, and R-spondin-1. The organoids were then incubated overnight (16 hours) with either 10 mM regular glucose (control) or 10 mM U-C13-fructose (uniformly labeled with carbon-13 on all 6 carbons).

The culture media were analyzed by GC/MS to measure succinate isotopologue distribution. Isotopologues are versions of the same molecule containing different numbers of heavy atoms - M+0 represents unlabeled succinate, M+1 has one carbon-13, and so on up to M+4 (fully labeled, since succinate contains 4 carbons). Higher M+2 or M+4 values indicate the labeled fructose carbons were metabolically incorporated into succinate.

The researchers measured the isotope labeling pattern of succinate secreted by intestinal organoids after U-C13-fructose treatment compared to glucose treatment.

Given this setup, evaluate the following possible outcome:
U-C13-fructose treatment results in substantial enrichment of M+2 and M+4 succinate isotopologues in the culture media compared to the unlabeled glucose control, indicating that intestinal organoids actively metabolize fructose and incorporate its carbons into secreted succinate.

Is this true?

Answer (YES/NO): NO